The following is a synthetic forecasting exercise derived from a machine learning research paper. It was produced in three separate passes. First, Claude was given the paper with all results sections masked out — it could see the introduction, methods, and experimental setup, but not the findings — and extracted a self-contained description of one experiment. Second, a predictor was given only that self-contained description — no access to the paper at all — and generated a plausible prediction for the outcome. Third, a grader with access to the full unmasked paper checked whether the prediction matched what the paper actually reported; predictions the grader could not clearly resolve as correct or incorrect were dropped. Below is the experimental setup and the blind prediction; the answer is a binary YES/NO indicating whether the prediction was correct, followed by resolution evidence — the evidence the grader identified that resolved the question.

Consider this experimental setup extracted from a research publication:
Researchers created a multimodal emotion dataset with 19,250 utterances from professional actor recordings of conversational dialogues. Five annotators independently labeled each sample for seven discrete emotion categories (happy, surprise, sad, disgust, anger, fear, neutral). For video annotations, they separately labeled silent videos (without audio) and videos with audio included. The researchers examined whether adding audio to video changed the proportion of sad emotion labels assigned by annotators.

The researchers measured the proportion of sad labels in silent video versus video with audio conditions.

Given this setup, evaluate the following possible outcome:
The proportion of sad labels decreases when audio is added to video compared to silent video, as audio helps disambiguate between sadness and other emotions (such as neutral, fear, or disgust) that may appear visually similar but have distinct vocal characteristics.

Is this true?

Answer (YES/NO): NO